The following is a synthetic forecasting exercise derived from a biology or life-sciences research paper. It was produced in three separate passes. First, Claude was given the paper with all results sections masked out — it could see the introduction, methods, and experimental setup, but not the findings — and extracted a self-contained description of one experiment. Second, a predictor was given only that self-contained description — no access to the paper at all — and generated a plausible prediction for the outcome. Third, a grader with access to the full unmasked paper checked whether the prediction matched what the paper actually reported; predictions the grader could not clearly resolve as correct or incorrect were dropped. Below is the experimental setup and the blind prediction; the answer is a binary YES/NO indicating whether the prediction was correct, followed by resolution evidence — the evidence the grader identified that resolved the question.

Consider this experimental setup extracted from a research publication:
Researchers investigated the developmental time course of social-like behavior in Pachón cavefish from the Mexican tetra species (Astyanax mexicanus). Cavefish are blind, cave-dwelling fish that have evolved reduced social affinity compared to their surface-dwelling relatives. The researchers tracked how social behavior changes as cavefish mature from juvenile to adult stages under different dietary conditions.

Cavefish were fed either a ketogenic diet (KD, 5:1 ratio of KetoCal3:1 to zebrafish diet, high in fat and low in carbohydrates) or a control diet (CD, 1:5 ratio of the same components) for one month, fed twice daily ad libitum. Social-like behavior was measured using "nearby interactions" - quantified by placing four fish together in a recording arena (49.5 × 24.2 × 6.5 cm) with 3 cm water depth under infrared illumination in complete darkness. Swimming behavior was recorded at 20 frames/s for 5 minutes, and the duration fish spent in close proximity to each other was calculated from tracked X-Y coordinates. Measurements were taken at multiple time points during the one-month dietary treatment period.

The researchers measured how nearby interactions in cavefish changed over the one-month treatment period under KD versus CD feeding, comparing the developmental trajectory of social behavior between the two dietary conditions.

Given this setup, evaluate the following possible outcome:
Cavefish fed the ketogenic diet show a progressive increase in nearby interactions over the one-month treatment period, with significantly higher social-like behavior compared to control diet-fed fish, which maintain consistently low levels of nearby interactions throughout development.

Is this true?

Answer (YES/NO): NO